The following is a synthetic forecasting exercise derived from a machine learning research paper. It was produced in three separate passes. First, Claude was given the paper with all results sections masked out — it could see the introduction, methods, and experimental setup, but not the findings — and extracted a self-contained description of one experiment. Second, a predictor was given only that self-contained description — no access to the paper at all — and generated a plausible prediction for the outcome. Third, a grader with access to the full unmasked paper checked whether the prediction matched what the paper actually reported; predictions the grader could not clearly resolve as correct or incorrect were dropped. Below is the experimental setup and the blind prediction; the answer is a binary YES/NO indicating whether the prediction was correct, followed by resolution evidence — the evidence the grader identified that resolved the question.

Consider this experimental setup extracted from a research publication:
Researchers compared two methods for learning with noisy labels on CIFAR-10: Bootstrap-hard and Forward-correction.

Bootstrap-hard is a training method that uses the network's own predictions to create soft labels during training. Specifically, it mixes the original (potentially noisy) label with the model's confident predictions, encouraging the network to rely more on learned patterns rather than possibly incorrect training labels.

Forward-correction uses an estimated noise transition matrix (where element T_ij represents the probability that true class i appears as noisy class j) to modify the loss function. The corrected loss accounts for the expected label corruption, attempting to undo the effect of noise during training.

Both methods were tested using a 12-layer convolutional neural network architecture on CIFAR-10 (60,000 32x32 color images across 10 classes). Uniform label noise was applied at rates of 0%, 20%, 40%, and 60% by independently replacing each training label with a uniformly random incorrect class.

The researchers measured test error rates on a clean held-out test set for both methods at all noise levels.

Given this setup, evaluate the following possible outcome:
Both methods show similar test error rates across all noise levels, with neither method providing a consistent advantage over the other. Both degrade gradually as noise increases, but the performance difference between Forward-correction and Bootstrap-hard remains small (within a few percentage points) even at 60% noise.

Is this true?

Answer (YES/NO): NO